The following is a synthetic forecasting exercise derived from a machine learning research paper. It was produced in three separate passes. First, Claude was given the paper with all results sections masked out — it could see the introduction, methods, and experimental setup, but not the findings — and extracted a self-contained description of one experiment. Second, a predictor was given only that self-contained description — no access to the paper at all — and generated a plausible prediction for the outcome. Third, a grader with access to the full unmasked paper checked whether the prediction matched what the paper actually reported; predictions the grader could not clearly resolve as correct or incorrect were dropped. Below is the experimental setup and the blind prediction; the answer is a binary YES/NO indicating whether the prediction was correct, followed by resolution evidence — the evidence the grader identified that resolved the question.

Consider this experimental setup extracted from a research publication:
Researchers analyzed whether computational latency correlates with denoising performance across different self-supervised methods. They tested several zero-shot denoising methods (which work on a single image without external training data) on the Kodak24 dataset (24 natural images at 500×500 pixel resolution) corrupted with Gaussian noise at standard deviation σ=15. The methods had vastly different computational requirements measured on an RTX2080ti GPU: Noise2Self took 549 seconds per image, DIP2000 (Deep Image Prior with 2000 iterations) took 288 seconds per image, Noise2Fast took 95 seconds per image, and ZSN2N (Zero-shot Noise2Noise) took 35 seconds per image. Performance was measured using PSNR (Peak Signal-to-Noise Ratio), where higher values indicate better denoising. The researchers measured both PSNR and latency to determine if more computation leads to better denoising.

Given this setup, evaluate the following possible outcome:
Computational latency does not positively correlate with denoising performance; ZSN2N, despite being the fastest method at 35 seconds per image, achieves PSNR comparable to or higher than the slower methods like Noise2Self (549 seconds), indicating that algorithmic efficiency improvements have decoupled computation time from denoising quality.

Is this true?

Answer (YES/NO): YES